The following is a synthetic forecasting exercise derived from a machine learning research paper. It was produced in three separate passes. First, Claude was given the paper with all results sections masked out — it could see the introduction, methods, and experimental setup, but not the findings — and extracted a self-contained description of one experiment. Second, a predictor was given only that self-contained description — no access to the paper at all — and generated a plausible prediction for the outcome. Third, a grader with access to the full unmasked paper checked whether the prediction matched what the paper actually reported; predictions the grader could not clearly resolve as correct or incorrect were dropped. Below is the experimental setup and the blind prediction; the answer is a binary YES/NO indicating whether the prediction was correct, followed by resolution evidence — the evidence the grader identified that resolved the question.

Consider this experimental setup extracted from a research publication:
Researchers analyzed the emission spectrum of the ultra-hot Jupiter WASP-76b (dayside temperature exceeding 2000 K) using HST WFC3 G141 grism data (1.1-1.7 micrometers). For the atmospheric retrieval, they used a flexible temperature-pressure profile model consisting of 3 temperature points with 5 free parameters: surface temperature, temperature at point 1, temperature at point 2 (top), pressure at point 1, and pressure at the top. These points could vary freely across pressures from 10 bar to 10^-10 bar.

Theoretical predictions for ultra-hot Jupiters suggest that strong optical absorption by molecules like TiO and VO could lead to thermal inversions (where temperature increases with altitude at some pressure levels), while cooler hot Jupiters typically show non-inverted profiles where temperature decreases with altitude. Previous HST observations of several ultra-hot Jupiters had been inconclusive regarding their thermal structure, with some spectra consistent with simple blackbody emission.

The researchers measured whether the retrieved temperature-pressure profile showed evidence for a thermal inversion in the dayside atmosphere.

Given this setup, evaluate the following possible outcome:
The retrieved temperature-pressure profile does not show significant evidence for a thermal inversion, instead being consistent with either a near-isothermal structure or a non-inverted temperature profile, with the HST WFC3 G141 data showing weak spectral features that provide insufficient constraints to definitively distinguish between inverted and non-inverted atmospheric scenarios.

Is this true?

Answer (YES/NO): NO